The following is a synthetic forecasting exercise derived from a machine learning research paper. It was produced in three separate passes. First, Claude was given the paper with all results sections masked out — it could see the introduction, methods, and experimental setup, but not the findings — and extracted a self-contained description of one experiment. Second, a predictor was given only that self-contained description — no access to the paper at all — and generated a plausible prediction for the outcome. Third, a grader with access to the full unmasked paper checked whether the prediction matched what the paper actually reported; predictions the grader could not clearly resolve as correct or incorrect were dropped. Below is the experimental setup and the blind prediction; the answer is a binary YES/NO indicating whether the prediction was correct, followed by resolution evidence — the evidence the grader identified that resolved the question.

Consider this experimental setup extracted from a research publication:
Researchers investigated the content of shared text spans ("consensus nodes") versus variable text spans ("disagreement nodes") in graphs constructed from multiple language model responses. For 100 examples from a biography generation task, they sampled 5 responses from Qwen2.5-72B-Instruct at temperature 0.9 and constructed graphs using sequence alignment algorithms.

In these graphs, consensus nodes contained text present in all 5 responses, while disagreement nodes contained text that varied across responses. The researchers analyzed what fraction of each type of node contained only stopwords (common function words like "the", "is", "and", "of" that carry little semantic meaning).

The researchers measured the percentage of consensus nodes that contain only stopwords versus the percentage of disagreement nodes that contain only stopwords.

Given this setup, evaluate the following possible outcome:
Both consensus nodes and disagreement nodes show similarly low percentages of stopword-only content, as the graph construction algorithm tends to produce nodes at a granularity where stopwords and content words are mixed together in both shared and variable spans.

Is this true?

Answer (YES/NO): NO